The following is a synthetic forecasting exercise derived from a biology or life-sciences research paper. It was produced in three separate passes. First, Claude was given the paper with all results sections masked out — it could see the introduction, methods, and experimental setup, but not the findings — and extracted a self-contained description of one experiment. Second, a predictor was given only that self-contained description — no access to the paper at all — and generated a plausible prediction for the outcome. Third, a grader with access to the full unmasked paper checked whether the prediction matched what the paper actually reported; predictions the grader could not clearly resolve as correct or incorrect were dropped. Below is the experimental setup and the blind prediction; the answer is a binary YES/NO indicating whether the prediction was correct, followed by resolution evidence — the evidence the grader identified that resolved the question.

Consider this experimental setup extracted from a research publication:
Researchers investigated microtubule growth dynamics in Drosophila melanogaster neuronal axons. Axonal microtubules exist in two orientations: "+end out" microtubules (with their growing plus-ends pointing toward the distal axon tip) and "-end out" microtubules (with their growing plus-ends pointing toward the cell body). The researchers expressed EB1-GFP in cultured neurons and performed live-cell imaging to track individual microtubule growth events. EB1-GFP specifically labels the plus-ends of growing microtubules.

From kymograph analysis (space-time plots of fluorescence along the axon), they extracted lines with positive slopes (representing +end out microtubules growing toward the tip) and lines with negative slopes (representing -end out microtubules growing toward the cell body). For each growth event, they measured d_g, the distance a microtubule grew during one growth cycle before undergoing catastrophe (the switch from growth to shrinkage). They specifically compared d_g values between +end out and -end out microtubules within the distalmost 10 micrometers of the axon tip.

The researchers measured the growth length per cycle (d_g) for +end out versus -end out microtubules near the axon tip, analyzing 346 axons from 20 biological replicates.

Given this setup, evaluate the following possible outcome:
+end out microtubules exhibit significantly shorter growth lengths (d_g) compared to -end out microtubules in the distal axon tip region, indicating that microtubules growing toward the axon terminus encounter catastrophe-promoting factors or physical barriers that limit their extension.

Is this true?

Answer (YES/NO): NO